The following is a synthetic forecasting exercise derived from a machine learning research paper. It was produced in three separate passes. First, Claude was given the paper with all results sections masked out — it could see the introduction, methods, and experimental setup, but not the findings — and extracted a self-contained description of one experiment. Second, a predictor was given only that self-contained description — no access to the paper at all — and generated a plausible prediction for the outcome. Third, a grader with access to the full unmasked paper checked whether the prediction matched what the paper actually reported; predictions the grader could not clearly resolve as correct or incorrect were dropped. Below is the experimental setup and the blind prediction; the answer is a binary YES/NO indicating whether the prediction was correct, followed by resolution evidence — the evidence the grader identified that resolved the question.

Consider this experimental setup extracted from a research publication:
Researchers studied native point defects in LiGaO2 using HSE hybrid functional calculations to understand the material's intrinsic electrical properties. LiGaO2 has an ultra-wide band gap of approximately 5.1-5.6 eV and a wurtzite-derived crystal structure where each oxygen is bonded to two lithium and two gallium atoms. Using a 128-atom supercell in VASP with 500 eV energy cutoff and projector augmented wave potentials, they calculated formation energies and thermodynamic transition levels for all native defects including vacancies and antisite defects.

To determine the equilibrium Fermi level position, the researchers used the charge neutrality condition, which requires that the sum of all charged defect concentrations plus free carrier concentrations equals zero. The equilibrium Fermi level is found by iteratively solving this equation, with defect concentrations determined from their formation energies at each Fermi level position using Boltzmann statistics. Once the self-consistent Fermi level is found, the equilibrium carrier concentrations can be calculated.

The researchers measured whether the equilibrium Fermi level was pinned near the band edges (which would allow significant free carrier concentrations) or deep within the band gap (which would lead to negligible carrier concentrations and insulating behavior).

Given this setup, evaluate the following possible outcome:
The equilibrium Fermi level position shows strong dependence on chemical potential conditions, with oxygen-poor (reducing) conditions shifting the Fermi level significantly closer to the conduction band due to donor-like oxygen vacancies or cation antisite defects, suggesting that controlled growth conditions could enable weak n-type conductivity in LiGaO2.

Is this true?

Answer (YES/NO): NO